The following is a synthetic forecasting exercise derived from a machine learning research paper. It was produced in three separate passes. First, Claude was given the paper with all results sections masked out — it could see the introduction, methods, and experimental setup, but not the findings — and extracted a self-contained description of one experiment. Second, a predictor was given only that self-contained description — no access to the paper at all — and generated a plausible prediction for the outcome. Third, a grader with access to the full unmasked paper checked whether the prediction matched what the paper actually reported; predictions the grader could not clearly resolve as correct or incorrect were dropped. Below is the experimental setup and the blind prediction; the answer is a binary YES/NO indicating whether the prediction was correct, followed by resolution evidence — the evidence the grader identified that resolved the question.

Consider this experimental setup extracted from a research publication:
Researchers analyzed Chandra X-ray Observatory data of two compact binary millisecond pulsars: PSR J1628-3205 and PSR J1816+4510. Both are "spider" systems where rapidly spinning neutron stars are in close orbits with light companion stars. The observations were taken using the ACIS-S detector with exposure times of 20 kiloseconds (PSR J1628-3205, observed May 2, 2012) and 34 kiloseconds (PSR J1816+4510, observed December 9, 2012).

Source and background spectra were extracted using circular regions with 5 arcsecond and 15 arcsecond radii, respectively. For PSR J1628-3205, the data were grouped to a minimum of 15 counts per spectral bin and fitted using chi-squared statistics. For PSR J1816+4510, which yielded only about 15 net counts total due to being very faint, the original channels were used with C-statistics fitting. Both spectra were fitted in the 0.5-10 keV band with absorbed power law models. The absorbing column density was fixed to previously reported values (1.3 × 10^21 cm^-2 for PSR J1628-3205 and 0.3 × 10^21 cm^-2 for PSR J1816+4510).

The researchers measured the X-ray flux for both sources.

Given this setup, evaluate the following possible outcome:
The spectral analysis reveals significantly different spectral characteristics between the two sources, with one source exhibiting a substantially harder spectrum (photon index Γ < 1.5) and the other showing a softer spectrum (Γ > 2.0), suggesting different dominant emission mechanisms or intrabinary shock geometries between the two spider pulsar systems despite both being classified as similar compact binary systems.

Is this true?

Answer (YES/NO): NO